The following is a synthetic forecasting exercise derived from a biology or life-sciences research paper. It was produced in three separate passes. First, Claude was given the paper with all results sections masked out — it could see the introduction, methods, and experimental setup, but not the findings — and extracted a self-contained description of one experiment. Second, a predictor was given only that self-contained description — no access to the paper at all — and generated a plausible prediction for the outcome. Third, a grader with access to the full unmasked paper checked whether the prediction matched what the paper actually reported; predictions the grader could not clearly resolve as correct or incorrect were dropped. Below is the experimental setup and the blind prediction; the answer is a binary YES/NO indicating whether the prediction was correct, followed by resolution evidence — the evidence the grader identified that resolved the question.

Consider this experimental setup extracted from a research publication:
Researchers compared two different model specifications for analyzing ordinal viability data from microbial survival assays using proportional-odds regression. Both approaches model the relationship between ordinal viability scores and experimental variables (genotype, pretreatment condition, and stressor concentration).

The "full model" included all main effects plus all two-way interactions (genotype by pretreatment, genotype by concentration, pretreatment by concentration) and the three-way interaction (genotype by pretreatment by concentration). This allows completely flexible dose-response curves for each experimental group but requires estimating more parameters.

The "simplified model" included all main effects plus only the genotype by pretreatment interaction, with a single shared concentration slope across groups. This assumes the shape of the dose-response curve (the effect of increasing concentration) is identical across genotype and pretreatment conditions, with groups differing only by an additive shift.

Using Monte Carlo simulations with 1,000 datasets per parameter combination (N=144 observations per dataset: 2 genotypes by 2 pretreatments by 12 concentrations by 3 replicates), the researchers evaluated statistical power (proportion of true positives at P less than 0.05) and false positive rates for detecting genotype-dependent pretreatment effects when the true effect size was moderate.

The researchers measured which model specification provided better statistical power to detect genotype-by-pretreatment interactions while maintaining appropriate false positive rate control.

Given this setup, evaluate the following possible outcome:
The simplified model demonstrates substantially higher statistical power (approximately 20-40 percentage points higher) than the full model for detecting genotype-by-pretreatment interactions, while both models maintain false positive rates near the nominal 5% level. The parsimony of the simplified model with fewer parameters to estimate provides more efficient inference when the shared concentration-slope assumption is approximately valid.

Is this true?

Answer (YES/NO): NO